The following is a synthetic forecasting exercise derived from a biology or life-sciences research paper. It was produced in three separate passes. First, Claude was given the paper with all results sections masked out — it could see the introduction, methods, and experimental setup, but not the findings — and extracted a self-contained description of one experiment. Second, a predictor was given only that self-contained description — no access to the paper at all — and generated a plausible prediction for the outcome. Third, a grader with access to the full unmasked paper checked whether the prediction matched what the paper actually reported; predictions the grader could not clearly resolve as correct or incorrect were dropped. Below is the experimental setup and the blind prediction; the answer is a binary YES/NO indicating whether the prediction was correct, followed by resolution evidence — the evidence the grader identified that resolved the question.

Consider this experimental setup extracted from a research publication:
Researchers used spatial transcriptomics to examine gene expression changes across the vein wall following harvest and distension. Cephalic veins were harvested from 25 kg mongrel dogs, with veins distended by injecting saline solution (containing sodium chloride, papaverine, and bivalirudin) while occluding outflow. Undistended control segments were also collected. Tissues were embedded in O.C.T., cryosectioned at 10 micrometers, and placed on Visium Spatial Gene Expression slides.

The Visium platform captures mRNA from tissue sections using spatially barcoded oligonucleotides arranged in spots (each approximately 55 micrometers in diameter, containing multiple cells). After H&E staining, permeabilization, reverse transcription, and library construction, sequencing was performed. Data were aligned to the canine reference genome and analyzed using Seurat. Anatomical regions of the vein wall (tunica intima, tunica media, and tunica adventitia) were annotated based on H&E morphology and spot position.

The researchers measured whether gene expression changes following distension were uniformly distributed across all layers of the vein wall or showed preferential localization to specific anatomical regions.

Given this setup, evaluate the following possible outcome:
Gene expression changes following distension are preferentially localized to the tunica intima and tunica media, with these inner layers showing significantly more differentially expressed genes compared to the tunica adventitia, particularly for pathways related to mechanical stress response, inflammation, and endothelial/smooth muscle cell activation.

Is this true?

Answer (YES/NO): NO